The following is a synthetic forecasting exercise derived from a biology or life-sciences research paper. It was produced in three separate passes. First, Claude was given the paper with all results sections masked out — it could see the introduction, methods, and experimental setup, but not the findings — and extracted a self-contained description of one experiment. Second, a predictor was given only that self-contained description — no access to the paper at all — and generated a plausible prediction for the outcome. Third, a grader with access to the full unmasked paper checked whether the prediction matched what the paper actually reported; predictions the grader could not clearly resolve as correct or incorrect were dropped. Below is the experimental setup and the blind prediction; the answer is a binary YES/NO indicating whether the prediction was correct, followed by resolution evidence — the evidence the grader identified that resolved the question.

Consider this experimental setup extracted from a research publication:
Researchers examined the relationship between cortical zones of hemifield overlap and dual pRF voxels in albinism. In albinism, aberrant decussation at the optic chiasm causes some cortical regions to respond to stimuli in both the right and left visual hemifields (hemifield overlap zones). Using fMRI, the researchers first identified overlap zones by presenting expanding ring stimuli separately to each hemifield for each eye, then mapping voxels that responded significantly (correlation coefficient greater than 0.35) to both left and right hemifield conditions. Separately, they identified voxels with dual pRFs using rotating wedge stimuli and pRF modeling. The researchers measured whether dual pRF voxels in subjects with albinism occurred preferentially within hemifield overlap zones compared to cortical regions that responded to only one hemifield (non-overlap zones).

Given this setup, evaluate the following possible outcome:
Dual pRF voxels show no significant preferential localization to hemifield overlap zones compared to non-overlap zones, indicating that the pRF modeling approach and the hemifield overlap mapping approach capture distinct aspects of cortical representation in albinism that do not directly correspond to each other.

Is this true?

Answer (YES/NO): NO